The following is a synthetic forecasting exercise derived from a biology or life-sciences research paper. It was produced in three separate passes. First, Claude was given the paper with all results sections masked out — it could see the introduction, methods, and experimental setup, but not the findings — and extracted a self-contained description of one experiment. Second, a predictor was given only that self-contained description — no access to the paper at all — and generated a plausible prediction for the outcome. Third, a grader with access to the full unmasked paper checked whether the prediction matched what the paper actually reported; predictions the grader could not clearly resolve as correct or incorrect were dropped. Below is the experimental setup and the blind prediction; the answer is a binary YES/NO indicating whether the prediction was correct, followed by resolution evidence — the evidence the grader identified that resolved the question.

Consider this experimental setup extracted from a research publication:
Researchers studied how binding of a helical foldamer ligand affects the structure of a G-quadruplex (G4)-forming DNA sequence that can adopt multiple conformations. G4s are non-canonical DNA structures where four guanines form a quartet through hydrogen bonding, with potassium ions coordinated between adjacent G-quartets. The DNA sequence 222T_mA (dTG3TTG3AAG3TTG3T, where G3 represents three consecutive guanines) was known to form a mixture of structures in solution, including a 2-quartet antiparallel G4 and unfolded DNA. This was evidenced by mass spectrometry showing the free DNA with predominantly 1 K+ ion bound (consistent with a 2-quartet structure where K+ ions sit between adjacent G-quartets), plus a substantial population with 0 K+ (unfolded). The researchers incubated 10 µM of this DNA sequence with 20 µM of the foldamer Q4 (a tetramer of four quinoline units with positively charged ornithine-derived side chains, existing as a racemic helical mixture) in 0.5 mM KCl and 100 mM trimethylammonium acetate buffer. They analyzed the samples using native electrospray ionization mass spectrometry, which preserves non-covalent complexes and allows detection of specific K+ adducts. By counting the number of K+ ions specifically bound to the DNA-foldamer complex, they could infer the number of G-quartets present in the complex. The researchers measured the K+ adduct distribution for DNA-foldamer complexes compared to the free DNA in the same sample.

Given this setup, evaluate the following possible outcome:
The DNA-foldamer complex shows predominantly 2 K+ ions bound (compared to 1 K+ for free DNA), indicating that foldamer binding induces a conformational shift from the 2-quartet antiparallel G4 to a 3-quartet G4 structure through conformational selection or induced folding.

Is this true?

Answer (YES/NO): YES